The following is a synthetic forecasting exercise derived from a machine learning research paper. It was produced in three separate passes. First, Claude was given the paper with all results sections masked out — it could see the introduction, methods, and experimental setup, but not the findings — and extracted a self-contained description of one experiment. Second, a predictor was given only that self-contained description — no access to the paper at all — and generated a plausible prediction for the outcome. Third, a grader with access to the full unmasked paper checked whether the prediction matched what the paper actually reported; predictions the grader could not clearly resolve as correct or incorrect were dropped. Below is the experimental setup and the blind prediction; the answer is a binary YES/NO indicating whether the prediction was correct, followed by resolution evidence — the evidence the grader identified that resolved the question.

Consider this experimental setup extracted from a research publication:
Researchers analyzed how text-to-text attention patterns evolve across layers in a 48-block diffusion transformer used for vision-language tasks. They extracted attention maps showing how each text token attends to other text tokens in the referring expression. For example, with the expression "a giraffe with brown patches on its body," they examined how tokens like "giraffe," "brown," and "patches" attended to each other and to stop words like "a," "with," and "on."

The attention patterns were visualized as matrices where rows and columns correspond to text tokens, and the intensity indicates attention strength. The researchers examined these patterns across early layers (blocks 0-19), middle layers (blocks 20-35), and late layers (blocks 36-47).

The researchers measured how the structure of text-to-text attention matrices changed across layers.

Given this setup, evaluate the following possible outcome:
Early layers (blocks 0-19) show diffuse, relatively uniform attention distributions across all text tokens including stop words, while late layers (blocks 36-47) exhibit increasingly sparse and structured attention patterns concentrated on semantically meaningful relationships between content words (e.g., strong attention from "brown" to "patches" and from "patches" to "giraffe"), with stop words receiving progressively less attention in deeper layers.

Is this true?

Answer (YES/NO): NO